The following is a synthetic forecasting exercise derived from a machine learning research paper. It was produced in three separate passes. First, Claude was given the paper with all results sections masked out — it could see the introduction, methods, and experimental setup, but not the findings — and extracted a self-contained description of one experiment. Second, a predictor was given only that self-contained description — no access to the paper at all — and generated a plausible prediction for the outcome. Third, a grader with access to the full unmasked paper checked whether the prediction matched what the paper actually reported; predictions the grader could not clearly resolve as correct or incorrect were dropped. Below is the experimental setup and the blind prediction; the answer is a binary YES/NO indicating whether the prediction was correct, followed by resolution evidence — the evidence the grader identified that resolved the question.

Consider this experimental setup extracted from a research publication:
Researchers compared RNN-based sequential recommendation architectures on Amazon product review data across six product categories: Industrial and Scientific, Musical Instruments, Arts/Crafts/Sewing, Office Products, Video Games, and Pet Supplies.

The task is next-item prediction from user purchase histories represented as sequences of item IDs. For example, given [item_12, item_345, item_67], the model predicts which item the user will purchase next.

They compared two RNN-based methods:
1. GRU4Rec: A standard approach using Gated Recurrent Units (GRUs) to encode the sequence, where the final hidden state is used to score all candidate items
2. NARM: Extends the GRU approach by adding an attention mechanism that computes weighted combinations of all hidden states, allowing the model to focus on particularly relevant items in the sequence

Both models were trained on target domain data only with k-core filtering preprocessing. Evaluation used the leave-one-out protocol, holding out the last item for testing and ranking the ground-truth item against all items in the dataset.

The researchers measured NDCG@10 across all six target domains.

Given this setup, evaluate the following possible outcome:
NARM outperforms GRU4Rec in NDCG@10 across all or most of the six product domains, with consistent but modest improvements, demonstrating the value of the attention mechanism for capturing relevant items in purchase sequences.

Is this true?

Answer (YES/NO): NO